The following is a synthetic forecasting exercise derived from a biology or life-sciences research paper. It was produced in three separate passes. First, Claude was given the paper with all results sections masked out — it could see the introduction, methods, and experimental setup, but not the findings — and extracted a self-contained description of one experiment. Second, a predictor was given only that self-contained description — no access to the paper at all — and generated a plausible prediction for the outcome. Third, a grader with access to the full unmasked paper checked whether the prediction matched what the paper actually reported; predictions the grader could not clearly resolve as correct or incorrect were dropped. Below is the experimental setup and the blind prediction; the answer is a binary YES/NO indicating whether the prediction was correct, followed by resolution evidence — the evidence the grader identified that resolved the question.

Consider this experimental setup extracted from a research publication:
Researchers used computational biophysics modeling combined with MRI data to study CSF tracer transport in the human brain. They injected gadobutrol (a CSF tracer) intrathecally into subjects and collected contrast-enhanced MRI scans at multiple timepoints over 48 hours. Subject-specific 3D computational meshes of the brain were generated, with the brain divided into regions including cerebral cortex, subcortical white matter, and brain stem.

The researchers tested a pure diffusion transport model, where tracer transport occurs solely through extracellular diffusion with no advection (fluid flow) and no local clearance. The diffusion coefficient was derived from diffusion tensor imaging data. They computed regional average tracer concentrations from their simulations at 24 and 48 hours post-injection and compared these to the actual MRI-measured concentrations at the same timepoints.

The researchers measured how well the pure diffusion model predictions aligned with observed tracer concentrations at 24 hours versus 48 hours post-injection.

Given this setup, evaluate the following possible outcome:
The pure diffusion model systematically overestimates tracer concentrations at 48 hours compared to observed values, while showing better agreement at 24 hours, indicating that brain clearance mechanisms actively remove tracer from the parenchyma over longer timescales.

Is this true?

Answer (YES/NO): YES